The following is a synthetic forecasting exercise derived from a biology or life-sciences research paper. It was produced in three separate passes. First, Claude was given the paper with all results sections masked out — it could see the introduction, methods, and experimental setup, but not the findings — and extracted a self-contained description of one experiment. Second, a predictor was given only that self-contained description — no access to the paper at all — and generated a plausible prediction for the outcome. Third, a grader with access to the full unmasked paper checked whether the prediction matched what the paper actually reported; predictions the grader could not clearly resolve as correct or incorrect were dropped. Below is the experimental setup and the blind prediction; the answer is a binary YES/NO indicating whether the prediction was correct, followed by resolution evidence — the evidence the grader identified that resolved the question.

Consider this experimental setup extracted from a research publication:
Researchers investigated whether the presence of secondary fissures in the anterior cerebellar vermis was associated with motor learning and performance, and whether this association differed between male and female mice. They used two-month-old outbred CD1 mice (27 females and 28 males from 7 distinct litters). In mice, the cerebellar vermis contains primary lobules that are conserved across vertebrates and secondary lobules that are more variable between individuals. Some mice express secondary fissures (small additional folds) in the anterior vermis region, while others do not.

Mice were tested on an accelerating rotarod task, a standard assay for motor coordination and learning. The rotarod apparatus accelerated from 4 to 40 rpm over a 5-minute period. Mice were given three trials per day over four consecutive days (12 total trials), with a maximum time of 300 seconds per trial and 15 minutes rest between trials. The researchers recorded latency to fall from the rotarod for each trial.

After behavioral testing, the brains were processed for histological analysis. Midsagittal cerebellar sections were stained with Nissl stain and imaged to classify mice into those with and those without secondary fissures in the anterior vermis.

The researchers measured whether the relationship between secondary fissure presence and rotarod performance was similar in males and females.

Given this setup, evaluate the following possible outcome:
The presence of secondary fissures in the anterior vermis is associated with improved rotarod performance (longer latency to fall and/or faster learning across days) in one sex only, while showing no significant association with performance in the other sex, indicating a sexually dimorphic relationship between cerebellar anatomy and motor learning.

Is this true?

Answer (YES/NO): NO